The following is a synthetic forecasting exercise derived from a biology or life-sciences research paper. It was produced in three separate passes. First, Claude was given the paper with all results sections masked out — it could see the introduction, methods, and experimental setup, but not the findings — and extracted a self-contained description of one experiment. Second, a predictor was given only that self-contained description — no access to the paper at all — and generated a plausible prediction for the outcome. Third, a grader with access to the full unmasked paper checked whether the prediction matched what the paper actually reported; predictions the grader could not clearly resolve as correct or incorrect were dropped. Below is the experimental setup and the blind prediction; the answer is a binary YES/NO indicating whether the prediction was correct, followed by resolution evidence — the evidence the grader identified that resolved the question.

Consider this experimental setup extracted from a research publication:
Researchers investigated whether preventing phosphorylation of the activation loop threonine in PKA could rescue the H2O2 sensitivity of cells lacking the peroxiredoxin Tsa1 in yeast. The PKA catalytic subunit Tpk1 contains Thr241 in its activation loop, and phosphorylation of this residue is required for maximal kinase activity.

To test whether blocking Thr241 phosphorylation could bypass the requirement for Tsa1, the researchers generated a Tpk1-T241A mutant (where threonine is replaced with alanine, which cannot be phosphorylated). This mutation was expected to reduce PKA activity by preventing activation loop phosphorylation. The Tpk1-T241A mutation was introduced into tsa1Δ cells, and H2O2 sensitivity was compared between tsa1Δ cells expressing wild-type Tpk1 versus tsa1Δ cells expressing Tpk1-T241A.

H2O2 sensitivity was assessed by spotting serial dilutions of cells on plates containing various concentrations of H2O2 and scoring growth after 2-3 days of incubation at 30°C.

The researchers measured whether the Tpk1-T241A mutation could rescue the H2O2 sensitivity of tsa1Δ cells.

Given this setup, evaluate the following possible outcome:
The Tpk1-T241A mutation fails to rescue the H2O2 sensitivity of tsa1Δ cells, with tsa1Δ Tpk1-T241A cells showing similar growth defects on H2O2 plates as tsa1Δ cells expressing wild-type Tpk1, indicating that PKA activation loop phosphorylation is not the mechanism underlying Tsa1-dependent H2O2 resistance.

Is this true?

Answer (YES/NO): NO